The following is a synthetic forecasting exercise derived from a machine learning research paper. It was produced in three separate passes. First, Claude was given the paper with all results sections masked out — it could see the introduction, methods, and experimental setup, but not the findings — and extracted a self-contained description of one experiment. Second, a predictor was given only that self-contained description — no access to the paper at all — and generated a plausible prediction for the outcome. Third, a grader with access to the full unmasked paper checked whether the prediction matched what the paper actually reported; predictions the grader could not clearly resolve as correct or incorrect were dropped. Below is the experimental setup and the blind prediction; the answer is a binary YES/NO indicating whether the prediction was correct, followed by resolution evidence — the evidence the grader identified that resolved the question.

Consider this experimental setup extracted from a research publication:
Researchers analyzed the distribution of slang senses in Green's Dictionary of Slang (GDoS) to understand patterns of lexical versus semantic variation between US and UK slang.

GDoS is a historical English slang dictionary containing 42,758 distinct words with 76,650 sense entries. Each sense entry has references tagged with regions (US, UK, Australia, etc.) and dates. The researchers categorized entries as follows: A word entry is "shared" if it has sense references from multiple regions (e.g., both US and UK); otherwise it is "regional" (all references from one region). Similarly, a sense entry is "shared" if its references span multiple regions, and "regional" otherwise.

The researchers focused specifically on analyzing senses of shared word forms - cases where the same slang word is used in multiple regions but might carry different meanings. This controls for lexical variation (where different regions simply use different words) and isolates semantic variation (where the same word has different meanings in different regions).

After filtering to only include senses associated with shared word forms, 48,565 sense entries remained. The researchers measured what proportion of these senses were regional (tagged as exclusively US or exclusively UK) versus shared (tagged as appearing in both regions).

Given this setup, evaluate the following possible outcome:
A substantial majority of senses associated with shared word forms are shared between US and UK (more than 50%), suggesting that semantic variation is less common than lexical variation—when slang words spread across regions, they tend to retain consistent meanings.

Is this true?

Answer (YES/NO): NO